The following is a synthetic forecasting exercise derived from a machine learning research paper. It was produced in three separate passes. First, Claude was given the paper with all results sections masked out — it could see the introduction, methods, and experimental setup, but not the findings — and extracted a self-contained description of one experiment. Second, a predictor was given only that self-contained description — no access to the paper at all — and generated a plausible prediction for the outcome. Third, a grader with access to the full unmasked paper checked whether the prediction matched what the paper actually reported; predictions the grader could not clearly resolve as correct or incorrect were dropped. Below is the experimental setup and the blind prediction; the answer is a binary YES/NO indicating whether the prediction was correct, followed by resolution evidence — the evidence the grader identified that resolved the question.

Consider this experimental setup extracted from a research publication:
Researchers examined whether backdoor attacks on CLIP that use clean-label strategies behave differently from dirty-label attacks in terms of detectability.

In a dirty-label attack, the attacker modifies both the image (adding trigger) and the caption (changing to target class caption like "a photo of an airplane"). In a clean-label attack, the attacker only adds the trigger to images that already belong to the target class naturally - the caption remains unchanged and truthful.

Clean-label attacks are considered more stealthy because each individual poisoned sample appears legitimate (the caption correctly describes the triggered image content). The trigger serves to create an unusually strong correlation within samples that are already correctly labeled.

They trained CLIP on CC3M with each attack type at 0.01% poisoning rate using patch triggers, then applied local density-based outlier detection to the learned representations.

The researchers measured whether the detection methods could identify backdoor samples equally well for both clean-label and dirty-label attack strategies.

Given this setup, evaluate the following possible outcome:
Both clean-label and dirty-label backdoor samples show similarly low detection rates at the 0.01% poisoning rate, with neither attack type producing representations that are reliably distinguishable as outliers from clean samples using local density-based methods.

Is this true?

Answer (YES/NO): NO